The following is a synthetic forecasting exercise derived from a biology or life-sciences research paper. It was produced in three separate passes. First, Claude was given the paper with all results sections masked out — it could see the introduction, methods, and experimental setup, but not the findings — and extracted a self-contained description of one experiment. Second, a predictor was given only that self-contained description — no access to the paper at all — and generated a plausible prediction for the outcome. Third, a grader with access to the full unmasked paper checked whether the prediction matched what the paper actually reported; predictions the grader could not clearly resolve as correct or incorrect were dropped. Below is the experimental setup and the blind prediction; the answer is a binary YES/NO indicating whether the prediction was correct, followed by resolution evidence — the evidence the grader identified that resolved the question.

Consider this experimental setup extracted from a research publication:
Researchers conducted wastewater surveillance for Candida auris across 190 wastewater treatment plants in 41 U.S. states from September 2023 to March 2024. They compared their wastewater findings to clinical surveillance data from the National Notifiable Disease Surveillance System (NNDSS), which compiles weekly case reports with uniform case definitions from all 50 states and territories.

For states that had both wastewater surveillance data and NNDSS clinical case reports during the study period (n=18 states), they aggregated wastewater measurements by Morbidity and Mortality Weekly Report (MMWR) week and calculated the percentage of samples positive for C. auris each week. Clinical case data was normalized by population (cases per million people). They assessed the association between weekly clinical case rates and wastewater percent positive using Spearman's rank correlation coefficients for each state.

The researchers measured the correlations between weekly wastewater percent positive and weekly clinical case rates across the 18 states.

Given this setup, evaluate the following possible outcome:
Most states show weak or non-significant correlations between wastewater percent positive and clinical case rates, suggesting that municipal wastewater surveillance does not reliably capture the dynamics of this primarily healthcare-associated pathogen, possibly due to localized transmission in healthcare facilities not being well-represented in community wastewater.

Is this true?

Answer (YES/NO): NO